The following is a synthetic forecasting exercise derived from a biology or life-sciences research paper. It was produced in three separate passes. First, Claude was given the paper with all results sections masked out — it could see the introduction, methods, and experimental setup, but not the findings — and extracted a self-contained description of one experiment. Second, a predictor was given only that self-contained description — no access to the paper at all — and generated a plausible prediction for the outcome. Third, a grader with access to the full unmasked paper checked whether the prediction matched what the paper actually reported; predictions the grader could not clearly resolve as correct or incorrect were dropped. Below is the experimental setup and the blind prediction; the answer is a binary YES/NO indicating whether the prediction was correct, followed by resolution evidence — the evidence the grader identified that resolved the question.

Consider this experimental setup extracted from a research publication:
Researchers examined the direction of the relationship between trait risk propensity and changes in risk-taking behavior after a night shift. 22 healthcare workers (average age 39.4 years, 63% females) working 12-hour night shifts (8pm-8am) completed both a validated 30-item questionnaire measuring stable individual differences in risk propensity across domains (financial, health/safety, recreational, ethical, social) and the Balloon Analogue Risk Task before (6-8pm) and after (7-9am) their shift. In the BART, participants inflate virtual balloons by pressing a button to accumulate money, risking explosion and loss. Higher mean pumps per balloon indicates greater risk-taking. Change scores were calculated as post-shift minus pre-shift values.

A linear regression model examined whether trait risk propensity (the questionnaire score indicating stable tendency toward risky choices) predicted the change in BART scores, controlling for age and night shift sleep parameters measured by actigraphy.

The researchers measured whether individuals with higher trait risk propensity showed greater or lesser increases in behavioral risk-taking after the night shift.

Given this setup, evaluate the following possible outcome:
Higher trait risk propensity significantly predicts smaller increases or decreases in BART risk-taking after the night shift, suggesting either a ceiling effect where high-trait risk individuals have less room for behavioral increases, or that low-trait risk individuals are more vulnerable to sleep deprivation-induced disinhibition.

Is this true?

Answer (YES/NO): YES